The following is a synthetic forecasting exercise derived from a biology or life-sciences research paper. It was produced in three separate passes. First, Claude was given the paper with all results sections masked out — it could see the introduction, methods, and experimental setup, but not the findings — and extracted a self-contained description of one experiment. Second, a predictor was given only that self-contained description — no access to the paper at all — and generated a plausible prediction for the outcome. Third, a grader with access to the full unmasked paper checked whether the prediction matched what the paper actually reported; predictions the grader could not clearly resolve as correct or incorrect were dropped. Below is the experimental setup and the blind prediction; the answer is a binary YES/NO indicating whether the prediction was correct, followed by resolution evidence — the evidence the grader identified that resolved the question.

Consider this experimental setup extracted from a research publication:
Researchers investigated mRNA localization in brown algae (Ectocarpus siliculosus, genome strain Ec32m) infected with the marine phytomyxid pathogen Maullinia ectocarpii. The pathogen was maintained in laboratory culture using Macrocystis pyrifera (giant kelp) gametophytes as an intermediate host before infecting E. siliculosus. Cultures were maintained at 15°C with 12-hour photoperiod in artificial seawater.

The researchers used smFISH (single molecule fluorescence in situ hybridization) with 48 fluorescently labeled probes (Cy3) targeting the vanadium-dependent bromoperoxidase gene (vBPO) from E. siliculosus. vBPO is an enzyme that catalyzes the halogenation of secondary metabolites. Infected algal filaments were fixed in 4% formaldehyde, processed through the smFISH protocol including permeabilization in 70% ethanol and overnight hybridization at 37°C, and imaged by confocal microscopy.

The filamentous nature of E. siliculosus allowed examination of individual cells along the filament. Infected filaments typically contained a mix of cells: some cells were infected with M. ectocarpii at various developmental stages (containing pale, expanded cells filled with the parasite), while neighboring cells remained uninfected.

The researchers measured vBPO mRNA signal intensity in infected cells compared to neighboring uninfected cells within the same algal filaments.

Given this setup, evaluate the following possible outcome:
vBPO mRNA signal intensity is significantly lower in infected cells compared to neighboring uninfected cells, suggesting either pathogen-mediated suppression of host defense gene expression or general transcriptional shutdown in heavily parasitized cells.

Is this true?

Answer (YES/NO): NO